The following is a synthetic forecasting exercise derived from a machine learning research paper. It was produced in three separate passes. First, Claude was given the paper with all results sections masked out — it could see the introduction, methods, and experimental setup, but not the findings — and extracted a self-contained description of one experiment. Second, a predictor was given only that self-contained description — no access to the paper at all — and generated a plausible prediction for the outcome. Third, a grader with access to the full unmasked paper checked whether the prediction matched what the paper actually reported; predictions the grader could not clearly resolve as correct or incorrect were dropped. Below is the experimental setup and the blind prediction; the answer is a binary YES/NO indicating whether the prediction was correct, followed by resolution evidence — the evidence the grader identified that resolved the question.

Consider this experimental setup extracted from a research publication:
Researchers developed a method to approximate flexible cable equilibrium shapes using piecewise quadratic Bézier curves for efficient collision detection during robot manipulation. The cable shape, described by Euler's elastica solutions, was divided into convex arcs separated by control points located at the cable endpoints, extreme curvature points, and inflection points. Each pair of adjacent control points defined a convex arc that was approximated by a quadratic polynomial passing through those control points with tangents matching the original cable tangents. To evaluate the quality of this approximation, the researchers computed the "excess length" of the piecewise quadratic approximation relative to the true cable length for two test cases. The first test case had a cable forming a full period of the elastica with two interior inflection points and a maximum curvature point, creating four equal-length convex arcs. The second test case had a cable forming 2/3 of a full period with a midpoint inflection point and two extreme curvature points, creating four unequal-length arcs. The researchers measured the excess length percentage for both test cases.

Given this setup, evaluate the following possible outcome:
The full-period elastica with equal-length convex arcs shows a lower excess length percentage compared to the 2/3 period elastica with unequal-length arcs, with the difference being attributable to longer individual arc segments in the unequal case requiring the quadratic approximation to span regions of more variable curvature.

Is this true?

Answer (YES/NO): NO